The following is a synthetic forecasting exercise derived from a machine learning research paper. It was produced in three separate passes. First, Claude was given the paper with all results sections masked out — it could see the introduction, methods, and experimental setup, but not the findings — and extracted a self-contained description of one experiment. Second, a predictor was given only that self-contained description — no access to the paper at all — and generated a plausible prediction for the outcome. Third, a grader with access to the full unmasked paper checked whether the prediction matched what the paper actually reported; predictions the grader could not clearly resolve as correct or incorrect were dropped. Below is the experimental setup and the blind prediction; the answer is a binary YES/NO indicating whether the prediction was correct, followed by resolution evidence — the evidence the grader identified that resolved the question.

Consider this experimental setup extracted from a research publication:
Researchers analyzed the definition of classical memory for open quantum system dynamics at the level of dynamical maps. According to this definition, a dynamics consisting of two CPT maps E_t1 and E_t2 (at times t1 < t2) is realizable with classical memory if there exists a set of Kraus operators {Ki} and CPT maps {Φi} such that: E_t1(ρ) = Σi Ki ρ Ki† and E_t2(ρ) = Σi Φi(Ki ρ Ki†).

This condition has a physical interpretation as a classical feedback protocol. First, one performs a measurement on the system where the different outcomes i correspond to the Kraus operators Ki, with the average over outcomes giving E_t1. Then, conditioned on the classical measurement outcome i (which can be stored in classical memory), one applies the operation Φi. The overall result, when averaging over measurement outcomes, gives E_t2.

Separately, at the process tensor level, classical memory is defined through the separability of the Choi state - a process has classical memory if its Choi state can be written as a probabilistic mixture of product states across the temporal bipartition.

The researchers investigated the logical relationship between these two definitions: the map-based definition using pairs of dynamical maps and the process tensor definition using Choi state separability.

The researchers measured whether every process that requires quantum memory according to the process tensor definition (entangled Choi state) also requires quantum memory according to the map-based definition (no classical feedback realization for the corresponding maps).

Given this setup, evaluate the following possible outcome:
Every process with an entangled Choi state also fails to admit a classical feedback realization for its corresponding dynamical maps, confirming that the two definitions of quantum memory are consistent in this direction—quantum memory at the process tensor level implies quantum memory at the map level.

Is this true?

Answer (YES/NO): NO